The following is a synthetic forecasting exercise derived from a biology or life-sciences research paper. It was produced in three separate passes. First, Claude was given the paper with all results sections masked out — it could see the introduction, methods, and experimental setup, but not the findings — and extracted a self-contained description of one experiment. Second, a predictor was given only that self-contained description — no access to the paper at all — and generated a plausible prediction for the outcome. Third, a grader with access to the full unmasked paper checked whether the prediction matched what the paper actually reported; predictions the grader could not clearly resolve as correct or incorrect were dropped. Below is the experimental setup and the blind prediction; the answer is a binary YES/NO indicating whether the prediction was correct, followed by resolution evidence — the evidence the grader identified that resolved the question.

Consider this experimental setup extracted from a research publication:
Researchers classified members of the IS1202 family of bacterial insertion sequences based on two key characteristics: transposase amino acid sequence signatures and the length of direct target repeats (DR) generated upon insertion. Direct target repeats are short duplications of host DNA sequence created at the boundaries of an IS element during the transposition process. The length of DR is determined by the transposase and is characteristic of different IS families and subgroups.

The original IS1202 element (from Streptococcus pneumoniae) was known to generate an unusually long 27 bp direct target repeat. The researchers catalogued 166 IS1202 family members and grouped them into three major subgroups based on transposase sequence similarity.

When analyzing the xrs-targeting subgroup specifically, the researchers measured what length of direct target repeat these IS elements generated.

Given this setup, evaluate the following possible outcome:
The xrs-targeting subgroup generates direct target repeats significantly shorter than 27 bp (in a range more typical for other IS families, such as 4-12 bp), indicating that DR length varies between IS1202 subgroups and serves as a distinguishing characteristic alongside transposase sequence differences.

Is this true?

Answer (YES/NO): YES